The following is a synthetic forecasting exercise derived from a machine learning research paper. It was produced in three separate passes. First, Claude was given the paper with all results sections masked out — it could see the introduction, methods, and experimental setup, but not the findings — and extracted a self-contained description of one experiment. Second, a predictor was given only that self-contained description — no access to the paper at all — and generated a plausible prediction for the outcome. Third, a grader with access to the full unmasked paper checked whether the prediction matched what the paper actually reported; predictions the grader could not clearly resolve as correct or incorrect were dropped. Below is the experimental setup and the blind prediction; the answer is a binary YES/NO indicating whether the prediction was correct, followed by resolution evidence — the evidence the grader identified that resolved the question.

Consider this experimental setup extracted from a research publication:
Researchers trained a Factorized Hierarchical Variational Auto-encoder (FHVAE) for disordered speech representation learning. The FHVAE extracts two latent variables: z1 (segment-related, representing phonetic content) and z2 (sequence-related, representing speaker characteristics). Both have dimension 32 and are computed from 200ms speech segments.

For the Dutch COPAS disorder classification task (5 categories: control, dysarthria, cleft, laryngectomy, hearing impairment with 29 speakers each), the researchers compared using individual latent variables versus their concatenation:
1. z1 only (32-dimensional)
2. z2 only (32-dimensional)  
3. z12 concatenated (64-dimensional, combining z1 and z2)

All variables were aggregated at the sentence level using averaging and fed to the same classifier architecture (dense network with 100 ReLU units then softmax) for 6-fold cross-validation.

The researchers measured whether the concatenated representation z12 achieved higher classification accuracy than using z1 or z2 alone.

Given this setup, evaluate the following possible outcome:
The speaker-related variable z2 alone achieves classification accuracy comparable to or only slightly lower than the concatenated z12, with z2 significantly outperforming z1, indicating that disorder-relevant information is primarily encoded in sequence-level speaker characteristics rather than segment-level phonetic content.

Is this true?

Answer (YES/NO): YES